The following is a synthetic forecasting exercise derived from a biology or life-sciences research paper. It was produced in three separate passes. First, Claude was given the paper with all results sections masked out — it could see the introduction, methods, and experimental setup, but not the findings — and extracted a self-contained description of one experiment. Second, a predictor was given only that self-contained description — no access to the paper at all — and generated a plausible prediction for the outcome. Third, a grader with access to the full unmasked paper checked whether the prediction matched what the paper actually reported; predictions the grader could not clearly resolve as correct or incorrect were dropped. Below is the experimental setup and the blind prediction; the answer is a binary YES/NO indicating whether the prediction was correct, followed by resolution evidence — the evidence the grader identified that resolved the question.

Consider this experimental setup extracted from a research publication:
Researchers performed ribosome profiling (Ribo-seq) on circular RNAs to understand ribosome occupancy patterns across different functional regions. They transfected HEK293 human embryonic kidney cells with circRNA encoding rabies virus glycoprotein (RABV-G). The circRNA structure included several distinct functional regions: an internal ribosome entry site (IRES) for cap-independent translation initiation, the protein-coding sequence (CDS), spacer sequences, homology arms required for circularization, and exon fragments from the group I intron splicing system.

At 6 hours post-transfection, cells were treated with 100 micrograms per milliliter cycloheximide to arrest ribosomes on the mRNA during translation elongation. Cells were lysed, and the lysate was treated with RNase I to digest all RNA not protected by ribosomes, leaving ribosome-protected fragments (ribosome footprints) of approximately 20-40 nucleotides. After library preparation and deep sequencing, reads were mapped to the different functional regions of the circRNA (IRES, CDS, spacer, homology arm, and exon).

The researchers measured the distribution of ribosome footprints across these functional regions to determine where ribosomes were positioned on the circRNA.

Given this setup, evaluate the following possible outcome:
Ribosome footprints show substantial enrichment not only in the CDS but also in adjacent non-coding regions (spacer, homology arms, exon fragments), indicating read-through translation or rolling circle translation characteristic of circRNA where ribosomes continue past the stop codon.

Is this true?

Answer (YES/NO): NO